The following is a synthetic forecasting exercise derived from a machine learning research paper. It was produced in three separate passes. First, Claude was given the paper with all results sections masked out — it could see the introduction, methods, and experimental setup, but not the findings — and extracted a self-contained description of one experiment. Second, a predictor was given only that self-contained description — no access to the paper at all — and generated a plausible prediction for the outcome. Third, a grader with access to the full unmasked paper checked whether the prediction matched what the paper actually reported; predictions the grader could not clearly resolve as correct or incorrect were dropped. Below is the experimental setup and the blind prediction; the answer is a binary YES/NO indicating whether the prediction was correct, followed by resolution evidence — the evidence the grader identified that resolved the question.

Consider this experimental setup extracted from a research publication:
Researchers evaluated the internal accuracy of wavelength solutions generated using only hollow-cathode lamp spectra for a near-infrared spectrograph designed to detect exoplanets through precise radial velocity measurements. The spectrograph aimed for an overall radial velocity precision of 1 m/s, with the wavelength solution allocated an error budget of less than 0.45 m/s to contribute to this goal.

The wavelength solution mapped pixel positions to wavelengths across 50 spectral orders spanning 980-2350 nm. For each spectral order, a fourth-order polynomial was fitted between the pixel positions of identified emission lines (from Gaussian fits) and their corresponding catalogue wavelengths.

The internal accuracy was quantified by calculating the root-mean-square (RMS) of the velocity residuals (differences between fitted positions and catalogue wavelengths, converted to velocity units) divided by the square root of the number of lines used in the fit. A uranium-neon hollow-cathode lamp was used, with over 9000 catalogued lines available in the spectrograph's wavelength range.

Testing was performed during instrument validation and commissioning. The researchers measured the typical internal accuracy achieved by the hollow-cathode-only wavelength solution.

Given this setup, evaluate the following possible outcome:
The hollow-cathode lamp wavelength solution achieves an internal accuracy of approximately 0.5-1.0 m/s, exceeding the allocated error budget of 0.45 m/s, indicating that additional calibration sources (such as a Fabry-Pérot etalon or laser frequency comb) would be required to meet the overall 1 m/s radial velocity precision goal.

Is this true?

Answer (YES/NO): NO